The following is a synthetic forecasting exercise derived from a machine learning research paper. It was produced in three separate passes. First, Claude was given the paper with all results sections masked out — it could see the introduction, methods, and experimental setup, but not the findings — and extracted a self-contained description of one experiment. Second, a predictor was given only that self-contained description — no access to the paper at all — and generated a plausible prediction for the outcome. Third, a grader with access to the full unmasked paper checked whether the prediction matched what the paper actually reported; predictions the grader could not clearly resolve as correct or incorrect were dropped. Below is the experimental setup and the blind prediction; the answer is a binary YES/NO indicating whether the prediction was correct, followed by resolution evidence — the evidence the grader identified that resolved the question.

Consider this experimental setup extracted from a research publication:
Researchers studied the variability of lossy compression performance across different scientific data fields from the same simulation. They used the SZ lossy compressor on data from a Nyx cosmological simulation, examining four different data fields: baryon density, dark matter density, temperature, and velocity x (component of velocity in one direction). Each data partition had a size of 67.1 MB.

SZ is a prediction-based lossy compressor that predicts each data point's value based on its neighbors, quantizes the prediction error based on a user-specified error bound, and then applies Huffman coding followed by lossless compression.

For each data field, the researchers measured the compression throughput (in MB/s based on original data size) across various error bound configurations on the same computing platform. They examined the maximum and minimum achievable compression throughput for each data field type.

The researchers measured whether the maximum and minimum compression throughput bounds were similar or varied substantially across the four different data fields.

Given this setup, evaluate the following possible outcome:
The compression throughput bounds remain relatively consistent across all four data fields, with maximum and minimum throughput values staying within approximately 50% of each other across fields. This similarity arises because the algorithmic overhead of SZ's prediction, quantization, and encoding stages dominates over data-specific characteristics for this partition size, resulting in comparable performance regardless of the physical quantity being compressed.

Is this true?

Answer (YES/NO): YES